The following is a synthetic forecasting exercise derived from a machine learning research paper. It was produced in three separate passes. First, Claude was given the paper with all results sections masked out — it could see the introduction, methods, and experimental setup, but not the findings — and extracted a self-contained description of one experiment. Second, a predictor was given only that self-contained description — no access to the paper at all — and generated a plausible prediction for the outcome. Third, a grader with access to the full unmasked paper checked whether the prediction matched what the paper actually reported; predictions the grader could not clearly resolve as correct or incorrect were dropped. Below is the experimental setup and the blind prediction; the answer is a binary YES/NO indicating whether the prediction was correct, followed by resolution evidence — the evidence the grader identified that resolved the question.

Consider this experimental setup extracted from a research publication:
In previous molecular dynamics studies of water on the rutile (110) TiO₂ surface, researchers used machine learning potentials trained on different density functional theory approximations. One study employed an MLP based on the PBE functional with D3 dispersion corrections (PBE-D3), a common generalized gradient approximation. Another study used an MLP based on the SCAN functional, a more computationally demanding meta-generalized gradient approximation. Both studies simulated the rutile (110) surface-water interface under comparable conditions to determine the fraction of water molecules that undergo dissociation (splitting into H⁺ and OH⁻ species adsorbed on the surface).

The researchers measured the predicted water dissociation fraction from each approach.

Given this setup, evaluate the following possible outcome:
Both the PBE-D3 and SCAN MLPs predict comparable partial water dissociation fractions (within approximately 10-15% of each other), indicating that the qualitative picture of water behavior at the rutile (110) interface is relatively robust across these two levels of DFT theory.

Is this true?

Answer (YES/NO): NO